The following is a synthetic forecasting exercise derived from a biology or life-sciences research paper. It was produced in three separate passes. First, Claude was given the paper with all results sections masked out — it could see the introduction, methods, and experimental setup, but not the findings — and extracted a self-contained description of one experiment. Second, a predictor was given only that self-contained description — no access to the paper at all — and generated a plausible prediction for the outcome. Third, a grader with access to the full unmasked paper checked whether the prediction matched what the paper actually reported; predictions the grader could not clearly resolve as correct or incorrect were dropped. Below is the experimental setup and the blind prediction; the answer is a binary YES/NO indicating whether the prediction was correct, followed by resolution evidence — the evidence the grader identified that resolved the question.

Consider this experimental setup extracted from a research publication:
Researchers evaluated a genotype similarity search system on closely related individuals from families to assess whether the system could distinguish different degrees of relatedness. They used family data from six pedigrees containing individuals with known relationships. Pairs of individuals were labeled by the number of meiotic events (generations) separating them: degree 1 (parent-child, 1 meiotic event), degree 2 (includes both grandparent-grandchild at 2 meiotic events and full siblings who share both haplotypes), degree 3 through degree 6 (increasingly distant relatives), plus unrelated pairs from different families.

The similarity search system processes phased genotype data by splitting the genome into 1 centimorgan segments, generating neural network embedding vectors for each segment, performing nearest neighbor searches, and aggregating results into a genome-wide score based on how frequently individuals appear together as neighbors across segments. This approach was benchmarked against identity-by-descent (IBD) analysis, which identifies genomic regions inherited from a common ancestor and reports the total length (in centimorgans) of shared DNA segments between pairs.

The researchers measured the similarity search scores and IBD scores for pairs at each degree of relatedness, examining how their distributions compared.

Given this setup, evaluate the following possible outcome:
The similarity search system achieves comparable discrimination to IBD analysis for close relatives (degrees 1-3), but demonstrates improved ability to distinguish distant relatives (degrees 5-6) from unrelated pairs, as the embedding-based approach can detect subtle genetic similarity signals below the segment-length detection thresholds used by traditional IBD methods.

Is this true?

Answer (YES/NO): NO